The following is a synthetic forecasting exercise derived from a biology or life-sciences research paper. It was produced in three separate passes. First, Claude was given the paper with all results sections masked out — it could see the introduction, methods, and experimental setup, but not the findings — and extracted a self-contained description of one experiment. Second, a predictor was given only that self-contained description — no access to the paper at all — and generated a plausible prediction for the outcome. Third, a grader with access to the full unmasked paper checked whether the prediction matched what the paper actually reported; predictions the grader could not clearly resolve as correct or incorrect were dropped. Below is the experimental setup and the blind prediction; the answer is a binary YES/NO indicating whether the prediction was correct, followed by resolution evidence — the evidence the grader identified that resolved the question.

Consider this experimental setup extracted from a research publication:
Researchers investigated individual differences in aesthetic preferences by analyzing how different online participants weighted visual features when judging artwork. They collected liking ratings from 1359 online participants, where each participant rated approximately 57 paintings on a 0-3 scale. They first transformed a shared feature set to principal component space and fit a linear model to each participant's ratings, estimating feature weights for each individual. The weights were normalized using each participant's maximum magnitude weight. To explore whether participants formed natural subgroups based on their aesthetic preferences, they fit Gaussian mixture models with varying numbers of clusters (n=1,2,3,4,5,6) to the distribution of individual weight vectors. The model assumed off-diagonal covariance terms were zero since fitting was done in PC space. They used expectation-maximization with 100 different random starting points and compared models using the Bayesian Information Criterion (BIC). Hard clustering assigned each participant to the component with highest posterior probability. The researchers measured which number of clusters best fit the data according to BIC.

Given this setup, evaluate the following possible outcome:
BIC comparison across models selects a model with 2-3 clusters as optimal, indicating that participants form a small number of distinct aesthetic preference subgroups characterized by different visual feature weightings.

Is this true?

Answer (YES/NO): YES